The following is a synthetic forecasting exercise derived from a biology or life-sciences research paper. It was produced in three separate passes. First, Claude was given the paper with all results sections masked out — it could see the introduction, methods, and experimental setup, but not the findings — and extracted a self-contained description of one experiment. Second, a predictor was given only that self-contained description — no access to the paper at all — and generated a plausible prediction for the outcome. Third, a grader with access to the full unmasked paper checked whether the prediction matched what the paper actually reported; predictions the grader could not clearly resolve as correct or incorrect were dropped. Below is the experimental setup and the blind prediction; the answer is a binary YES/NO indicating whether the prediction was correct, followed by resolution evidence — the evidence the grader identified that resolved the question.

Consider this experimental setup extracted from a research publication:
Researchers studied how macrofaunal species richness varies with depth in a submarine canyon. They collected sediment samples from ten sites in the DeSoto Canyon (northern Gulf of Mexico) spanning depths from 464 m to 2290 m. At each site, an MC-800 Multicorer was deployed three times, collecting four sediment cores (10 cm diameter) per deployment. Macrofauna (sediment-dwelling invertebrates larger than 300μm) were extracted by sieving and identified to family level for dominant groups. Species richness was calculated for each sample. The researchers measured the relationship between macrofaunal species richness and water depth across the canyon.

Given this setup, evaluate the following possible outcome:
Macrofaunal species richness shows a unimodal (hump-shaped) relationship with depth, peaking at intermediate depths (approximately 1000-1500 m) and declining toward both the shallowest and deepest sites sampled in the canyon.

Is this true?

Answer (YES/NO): YES